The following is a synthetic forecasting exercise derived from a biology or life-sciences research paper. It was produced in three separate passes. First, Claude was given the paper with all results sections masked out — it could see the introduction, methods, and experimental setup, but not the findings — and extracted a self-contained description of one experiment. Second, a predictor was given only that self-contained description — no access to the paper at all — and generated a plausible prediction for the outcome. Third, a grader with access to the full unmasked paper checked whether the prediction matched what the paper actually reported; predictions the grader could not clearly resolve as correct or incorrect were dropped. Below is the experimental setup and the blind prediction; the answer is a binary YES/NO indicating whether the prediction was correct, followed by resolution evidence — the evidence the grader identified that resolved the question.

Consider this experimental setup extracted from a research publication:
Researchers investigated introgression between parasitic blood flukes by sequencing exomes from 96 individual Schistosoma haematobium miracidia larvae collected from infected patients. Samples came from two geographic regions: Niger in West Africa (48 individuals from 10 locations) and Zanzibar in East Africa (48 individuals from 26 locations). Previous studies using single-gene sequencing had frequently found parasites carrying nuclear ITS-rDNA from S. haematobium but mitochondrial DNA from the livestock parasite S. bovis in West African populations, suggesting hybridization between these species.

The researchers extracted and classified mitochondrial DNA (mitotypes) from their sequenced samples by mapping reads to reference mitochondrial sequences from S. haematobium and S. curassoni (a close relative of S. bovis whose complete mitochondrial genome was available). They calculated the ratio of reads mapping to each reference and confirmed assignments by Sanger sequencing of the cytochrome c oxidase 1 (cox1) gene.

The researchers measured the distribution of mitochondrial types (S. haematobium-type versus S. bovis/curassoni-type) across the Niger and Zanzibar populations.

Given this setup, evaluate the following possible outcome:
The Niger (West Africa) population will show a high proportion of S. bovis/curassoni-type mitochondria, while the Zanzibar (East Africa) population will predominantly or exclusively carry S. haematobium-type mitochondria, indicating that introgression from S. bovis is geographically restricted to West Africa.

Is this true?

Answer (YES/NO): YES